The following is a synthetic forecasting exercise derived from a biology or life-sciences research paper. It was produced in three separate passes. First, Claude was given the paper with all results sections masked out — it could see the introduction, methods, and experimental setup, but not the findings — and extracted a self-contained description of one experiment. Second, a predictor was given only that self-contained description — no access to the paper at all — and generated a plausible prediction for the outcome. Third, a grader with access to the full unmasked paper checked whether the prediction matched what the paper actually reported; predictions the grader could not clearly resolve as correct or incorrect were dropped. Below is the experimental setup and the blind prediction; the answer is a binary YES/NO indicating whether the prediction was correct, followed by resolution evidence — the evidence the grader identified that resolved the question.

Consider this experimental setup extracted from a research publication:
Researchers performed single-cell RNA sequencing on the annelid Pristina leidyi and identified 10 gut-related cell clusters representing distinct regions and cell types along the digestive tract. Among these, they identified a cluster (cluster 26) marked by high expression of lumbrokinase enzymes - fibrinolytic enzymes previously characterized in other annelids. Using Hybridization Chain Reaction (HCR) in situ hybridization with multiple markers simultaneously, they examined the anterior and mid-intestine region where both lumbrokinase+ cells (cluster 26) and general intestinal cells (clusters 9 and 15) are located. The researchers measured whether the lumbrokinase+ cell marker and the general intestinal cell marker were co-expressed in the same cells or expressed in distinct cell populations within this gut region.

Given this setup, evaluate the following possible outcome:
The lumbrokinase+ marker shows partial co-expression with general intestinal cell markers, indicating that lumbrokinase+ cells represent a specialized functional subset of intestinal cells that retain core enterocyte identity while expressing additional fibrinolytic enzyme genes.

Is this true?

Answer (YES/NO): NO